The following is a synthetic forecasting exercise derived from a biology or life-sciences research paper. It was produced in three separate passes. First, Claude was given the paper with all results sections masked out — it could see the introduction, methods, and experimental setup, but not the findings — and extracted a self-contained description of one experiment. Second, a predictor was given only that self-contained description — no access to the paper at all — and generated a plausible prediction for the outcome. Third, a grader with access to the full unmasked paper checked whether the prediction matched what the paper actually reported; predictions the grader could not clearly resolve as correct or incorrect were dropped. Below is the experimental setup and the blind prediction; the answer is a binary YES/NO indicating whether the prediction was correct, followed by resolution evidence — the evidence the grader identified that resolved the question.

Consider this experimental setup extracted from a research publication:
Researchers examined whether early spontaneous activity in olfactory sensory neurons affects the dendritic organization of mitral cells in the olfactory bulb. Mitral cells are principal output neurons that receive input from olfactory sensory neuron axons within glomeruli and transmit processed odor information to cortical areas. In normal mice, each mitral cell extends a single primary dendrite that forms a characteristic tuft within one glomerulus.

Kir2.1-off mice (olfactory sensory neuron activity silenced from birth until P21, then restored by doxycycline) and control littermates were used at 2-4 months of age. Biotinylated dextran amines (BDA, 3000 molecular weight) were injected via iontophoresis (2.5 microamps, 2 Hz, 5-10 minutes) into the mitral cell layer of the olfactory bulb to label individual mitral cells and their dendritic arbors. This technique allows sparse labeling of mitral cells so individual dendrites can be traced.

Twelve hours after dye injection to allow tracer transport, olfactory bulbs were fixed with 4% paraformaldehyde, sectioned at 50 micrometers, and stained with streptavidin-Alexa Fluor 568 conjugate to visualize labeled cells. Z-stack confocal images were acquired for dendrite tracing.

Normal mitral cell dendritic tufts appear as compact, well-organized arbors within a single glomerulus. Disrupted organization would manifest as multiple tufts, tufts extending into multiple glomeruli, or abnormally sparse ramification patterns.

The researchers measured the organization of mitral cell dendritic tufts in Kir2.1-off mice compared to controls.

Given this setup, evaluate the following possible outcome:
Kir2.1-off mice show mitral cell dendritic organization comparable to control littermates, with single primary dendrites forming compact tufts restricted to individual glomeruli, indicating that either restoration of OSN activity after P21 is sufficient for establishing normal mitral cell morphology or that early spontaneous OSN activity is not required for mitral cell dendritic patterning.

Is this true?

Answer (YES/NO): YES